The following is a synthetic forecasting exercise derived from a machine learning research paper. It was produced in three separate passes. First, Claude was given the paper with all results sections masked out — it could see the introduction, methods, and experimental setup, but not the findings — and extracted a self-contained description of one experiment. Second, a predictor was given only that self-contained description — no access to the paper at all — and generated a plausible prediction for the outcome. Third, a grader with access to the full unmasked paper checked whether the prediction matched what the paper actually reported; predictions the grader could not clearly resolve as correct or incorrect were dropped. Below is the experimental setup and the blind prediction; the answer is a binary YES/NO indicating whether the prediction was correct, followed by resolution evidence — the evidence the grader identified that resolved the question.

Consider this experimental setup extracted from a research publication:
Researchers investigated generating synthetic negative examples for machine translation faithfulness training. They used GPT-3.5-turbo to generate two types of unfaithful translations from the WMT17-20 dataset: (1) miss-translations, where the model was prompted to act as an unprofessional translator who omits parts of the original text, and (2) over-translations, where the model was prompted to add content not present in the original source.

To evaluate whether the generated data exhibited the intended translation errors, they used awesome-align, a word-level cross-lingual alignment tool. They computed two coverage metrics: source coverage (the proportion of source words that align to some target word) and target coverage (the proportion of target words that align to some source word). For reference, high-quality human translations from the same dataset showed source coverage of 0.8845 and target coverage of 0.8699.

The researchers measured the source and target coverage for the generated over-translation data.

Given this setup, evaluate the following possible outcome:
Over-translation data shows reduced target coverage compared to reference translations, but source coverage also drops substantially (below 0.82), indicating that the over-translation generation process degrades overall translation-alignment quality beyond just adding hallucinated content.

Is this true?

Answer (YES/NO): YES